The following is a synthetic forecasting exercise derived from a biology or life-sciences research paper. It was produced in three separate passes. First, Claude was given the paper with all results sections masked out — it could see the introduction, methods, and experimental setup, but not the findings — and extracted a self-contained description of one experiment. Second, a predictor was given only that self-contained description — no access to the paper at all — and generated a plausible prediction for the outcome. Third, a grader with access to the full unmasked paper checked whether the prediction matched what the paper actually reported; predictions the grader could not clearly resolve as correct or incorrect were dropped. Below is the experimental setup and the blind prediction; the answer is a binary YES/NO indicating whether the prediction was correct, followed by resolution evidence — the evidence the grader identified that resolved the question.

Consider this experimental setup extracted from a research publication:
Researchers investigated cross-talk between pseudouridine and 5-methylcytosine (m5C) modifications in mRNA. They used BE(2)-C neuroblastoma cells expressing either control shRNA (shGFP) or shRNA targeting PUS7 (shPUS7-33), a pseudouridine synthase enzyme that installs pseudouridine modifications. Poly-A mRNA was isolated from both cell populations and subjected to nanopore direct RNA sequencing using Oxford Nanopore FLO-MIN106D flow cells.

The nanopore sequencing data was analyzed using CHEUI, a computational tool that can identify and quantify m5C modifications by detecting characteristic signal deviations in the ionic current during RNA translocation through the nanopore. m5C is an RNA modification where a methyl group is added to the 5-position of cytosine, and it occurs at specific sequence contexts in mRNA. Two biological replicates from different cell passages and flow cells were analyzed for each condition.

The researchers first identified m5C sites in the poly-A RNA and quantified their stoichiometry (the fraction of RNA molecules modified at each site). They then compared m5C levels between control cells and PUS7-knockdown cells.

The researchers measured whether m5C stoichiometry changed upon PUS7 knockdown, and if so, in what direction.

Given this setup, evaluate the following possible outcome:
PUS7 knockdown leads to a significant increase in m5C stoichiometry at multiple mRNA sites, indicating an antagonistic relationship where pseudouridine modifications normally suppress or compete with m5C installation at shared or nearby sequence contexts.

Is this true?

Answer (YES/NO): YES